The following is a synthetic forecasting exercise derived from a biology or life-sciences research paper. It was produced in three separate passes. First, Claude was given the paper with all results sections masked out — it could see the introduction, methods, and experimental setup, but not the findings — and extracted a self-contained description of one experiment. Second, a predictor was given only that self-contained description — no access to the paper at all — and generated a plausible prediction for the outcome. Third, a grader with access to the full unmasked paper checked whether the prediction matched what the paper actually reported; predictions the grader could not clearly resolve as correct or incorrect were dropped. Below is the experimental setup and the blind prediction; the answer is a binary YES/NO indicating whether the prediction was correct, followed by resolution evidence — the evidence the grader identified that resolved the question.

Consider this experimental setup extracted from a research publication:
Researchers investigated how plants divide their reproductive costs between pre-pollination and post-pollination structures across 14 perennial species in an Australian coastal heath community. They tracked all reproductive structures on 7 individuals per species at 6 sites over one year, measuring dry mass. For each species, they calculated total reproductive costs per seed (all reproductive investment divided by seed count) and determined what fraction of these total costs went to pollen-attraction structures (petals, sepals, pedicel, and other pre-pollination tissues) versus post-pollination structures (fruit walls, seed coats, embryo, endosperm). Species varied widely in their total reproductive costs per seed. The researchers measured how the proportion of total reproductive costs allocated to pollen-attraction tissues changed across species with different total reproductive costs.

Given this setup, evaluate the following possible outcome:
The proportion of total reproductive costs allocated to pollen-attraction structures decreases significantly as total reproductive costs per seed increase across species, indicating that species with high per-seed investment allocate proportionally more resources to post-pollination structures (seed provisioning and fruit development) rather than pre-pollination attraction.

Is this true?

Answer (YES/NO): YES